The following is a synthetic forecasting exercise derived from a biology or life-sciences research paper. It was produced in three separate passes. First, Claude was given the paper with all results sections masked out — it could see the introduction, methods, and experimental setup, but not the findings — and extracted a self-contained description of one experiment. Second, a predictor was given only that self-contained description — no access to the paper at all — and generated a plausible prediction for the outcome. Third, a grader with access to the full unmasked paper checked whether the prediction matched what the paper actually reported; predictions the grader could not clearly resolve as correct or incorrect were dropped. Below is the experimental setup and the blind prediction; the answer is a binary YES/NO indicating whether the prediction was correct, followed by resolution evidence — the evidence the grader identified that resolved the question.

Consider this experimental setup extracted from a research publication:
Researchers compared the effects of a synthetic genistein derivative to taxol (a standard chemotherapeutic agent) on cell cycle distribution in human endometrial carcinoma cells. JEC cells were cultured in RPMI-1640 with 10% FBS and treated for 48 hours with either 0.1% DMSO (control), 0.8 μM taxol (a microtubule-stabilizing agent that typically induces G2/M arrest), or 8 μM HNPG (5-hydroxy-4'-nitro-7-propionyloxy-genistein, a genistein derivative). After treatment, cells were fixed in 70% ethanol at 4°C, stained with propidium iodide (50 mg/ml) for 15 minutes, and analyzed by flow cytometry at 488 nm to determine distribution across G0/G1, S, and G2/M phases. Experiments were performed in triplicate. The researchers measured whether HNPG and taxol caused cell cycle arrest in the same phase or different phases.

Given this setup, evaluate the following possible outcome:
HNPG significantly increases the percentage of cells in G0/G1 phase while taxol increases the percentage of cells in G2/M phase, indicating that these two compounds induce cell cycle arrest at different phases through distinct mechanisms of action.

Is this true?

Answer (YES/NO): NO